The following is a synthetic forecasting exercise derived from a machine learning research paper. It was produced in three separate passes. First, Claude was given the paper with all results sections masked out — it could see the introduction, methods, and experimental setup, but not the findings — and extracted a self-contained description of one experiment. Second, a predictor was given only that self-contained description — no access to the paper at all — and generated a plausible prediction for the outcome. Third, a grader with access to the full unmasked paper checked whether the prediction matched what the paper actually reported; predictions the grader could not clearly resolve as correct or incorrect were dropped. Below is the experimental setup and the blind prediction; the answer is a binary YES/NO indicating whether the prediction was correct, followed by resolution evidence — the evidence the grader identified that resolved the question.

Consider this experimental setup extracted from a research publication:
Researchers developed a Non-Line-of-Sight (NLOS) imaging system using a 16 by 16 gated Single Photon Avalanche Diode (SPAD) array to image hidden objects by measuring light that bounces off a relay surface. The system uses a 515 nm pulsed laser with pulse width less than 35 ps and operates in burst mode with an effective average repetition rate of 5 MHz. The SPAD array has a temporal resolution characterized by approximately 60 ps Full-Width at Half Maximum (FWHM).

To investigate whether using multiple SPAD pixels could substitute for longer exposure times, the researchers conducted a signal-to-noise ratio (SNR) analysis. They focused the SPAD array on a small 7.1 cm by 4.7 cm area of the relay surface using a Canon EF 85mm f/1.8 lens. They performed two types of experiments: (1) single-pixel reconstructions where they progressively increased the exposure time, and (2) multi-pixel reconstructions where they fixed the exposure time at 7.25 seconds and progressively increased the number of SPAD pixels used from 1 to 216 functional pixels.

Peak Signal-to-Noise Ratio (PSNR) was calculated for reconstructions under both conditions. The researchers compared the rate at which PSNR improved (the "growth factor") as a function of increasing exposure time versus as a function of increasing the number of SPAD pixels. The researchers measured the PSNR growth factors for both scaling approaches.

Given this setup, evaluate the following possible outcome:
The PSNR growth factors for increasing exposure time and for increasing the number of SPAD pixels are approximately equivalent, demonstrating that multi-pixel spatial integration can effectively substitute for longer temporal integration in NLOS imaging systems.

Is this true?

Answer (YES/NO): YES